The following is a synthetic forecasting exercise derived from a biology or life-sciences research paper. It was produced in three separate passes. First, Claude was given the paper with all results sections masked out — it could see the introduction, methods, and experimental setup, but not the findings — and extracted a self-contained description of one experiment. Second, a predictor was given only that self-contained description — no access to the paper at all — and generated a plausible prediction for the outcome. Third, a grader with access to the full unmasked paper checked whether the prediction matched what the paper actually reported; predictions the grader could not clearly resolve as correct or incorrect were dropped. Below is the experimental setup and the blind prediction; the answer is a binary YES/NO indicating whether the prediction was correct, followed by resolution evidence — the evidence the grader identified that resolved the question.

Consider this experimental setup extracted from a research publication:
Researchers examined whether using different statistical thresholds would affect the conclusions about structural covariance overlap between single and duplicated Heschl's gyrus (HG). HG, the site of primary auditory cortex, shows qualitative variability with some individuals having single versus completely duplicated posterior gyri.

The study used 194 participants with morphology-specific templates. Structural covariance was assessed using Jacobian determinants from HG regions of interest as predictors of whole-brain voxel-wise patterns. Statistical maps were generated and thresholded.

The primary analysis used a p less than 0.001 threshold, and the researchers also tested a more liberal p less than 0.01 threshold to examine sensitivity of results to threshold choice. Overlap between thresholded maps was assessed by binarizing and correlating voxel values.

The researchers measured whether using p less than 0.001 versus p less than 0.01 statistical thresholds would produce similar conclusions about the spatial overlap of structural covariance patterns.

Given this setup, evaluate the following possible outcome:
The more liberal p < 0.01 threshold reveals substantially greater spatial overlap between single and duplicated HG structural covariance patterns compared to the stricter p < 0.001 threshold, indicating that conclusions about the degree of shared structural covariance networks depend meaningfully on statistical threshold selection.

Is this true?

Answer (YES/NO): NO